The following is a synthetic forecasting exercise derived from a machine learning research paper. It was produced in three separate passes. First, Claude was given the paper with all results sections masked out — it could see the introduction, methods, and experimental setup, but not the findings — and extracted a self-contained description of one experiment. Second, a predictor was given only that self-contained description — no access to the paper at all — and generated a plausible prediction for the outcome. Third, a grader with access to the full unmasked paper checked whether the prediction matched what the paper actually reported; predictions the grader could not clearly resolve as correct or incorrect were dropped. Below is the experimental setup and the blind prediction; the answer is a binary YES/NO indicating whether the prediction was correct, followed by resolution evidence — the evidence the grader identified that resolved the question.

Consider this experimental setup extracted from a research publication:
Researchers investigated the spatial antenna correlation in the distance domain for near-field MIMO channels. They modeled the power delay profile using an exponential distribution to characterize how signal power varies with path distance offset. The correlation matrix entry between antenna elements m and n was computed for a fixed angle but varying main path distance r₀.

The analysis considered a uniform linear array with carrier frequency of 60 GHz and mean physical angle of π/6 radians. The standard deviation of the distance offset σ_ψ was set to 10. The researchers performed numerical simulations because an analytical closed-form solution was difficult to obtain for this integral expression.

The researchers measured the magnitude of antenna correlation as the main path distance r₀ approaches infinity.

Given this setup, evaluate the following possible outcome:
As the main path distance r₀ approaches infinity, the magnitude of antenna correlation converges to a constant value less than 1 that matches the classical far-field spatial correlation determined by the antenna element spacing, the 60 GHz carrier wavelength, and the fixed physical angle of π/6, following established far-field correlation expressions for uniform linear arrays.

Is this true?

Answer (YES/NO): NO